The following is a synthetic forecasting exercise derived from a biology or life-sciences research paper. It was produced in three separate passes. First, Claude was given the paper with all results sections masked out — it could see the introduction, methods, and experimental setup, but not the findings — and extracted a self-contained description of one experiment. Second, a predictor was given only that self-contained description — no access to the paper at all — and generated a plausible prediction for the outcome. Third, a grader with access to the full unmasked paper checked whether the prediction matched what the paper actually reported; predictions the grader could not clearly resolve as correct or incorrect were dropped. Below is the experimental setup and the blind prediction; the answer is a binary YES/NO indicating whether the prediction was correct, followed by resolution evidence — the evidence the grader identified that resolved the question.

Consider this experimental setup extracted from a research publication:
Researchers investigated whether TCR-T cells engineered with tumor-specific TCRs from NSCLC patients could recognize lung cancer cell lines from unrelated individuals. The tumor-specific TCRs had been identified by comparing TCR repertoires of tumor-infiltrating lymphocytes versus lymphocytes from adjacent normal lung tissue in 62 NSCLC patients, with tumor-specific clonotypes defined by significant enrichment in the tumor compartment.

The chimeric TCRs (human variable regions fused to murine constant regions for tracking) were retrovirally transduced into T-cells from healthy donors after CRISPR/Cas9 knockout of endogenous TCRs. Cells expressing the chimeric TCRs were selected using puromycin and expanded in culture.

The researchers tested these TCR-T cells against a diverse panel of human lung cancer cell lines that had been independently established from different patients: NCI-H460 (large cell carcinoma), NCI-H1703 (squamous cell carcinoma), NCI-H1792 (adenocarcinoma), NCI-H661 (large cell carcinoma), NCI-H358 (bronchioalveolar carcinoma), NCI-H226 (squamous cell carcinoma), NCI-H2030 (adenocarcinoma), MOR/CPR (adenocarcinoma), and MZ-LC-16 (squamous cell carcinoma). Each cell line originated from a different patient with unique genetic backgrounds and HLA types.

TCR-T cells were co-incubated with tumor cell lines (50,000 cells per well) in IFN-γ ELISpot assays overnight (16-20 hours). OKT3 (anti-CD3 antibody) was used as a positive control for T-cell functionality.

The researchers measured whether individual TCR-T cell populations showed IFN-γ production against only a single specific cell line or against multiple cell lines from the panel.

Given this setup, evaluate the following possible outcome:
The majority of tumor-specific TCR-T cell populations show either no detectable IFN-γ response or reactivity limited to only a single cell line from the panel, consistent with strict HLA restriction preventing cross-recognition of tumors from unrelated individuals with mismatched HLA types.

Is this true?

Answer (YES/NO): NO